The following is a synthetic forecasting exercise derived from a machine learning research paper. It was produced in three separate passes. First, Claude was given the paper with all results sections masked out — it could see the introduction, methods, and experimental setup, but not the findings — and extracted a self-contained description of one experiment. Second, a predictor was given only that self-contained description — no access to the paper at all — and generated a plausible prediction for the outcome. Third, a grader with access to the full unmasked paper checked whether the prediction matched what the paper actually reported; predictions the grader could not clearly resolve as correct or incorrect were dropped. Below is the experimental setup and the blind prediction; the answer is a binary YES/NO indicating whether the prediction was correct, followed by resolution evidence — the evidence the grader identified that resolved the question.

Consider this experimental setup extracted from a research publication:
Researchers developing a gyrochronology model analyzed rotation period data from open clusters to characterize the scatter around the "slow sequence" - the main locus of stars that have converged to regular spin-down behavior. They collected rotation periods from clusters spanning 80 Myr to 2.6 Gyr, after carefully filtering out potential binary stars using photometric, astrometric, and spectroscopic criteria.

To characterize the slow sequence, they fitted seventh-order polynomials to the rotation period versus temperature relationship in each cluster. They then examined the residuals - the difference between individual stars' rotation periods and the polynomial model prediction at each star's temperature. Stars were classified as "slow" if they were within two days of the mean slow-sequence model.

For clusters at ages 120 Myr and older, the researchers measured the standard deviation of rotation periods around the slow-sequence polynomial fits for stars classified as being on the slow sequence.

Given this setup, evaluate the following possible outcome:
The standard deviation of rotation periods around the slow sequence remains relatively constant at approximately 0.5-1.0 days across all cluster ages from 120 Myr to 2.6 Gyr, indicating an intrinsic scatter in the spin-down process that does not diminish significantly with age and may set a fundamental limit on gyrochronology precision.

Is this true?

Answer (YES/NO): YES